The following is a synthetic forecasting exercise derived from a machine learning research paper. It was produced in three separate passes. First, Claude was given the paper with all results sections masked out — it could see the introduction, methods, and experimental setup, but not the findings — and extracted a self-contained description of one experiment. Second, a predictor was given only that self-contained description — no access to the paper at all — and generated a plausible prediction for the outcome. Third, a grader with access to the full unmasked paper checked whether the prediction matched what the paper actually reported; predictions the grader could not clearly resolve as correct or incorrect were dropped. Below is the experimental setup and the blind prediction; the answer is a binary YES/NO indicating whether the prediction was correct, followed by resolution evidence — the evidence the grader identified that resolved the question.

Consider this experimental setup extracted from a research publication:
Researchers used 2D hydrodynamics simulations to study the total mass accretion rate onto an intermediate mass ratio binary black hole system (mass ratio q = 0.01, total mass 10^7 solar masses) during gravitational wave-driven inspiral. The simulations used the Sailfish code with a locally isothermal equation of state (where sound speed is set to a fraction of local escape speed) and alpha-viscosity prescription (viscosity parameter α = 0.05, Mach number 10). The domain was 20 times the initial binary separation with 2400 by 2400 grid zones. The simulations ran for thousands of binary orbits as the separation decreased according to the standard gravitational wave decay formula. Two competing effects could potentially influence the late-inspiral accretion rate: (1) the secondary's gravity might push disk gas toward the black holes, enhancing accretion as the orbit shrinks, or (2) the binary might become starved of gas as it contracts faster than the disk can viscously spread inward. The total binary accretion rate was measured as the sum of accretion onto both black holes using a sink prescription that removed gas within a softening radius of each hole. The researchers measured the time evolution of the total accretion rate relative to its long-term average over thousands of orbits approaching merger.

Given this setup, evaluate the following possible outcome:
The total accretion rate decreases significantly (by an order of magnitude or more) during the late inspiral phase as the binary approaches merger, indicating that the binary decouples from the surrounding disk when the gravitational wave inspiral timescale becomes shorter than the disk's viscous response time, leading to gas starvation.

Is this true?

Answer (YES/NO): NO